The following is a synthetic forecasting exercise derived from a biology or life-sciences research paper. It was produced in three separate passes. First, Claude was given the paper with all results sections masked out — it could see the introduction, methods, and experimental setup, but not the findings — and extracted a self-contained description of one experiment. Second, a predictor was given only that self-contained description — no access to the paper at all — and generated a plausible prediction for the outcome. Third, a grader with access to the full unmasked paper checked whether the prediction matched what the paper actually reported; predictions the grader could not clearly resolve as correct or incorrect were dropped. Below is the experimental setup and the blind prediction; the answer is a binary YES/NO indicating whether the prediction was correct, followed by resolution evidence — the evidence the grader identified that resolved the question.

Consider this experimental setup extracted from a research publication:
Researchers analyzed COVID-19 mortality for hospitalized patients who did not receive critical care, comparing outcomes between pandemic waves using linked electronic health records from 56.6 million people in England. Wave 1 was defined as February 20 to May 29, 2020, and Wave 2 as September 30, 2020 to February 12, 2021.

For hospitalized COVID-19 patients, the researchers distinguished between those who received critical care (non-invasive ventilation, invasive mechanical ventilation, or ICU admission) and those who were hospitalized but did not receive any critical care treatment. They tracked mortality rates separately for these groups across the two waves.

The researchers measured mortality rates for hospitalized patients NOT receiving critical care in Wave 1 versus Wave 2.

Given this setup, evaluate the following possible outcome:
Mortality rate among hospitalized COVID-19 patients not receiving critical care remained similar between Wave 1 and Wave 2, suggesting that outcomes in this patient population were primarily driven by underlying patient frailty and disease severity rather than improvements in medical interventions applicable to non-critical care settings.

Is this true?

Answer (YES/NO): NO